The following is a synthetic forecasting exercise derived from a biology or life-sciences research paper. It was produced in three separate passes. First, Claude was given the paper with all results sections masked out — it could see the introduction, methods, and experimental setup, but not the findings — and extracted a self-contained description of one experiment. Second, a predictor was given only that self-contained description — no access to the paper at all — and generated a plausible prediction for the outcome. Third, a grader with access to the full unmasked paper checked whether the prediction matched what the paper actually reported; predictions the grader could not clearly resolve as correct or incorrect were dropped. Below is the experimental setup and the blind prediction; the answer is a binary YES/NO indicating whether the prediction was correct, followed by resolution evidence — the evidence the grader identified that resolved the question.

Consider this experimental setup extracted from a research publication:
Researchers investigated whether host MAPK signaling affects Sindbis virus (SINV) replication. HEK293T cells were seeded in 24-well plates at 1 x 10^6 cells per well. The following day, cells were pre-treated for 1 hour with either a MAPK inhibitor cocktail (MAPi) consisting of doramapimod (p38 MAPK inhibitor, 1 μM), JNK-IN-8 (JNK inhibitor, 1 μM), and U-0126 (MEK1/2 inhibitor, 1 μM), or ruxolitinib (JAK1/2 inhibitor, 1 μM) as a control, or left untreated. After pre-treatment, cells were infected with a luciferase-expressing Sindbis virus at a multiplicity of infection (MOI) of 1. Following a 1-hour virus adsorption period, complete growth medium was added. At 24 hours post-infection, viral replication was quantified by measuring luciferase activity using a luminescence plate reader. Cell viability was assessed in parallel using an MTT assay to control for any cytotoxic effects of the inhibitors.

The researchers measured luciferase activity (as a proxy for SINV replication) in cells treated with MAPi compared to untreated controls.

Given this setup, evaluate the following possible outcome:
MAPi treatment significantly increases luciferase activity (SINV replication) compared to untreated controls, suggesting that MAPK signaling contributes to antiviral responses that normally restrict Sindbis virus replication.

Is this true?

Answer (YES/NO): NO